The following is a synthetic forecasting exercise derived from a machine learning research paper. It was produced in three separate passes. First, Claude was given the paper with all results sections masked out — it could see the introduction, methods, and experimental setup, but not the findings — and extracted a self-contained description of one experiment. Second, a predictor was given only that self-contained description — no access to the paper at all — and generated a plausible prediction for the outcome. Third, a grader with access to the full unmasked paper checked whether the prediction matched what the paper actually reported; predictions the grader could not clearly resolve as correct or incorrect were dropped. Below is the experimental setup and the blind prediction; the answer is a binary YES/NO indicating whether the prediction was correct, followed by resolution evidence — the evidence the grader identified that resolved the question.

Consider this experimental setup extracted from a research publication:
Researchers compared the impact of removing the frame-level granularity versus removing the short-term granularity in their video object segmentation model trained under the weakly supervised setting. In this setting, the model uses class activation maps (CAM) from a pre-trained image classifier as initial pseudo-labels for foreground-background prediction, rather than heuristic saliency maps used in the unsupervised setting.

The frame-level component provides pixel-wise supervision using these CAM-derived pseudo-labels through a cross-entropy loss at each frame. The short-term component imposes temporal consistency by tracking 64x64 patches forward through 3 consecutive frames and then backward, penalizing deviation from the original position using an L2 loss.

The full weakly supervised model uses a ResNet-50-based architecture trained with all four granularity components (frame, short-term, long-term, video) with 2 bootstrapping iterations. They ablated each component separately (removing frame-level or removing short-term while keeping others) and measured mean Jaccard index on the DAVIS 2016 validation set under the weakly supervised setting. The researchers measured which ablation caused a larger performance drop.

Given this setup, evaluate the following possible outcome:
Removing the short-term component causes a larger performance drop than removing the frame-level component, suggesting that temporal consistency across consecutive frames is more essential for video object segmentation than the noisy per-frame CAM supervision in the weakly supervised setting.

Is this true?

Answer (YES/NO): NO